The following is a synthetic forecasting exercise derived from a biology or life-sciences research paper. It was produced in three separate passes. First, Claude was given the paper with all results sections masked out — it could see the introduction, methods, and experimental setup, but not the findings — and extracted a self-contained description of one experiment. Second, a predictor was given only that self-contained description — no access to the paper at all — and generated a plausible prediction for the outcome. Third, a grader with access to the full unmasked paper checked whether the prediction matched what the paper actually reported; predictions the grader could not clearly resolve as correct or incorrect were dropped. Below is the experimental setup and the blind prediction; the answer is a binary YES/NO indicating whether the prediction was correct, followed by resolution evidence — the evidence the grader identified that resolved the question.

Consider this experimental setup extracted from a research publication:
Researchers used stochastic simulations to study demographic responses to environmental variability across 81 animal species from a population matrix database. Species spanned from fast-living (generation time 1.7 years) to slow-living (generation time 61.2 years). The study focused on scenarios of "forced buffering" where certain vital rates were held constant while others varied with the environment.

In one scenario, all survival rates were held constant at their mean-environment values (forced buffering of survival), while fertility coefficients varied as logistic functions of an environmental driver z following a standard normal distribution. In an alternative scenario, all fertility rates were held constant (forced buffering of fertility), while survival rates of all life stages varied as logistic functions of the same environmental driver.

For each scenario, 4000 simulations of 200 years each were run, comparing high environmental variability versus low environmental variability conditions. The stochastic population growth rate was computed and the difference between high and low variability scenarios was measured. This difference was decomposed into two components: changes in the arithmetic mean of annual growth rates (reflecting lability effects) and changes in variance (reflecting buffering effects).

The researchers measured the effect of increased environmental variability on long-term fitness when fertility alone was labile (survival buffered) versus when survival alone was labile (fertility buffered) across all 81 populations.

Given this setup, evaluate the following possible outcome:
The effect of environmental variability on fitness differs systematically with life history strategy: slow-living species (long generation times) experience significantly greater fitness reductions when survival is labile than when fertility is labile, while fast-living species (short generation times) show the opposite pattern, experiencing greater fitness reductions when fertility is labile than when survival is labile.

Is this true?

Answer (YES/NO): NO